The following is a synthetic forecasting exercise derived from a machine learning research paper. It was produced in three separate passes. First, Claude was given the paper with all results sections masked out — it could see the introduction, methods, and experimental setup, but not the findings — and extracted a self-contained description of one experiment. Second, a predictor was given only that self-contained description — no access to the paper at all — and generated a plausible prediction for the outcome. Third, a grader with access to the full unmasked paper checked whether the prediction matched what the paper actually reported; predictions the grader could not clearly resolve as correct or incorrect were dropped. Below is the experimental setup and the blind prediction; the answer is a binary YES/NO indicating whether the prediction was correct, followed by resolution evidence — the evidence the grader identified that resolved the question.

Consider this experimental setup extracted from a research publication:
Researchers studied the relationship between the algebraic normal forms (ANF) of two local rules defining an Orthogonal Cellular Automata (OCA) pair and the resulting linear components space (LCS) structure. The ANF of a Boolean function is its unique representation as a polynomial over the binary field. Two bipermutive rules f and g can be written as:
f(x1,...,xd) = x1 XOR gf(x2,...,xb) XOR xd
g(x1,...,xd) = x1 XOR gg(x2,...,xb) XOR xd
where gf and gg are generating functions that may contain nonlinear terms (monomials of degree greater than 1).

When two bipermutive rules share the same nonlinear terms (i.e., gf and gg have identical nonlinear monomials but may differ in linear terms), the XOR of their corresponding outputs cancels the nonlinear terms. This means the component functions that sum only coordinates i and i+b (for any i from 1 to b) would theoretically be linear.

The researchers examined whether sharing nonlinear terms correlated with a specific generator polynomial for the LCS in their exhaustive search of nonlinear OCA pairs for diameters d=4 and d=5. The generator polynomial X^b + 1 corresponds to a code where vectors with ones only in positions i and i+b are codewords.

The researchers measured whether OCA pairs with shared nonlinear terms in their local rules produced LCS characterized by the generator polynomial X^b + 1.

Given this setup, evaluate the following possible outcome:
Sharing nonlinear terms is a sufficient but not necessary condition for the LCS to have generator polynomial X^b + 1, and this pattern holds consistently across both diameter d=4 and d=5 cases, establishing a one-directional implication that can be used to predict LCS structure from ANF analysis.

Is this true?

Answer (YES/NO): NO